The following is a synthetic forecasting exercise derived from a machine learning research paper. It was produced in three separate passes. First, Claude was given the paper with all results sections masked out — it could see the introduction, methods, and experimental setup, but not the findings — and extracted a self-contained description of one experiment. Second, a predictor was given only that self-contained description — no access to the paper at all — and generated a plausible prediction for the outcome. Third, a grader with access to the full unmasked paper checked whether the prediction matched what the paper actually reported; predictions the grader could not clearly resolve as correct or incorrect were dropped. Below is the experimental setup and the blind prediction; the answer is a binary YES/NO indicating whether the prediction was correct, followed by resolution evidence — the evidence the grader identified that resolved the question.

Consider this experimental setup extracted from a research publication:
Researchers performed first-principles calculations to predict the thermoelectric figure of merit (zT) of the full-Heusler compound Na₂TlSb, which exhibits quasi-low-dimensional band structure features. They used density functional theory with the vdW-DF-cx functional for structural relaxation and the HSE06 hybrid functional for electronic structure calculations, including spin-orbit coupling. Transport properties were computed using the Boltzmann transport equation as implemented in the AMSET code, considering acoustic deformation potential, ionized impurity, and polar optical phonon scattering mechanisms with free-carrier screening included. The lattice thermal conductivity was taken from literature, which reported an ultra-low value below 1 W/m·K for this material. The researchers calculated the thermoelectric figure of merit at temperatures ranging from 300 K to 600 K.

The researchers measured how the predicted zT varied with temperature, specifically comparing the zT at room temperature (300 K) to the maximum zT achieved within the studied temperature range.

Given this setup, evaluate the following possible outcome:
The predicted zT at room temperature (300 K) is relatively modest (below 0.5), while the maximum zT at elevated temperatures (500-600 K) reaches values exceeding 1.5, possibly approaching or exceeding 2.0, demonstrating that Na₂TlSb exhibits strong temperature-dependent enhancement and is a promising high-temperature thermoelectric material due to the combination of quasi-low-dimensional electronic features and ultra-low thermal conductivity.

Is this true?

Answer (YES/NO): NO